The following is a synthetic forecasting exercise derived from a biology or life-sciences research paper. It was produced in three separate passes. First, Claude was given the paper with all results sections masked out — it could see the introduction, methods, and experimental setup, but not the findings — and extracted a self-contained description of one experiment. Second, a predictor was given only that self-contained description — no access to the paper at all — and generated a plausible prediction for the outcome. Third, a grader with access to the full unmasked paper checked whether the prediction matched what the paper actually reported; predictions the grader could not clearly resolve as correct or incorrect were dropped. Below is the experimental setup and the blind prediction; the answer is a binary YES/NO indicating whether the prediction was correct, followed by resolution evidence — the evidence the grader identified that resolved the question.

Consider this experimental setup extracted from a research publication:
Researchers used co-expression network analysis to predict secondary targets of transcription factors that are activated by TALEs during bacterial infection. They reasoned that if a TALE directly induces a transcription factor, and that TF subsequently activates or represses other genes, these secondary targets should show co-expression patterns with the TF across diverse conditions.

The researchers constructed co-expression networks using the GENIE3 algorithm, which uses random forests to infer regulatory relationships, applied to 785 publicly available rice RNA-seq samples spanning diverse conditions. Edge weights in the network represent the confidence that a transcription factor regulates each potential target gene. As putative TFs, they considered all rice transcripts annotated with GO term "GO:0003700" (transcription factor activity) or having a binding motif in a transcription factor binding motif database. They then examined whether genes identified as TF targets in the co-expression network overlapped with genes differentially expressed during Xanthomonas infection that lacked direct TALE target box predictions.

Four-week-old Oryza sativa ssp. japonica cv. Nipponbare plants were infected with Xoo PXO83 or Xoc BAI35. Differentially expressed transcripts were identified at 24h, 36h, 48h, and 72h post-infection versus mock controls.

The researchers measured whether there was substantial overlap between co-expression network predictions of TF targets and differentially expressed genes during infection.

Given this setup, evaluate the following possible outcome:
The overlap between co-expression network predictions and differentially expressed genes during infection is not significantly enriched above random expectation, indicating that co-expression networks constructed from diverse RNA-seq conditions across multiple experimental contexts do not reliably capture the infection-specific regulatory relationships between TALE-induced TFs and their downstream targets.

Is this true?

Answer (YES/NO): NO